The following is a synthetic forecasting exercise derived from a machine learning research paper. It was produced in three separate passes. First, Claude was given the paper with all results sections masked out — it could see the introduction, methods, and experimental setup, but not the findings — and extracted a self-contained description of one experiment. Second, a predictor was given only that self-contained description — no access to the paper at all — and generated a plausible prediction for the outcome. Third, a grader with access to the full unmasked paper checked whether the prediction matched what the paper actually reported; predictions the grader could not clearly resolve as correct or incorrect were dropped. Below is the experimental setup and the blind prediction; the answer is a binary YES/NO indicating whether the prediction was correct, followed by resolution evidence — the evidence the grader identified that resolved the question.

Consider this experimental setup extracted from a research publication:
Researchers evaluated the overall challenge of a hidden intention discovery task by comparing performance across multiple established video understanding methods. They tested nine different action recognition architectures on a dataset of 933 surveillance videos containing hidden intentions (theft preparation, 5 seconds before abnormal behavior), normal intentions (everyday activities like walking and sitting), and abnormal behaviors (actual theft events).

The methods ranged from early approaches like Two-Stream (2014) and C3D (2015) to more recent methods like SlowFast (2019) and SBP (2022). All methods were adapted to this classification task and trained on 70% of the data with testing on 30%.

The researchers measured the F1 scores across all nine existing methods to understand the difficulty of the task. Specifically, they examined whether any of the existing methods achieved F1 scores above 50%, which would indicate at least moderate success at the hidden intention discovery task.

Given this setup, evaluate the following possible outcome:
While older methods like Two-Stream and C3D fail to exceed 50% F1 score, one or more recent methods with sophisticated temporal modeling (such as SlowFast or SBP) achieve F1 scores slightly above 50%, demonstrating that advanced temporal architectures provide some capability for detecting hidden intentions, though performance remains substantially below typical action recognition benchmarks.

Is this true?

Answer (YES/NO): NO